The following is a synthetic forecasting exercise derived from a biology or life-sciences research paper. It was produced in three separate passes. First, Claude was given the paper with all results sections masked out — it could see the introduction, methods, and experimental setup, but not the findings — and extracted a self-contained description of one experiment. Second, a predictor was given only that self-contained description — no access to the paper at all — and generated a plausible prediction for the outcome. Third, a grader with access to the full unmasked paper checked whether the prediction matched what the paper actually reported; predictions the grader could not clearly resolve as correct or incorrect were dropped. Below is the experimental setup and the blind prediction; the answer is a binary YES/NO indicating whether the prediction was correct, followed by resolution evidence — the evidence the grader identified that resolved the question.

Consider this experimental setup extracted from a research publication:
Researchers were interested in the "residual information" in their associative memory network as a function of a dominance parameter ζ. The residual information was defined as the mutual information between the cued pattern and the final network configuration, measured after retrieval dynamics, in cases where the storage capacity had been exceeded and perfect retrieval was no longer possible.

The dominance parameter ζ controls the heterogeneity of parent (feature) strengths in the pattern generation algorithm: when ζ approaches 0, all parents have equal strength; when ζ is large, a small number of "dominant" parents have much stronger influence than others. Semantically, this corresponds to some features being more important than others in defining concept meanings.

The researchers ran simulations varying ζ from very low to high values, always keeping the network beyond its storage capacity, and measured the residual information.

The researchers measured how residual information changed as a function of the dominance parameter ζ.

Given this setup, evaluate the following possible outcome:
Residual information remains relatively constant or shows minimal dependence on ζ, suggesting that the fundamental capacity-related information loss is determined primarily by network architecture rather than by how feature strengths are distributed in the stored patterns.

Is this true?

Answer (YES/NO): NO